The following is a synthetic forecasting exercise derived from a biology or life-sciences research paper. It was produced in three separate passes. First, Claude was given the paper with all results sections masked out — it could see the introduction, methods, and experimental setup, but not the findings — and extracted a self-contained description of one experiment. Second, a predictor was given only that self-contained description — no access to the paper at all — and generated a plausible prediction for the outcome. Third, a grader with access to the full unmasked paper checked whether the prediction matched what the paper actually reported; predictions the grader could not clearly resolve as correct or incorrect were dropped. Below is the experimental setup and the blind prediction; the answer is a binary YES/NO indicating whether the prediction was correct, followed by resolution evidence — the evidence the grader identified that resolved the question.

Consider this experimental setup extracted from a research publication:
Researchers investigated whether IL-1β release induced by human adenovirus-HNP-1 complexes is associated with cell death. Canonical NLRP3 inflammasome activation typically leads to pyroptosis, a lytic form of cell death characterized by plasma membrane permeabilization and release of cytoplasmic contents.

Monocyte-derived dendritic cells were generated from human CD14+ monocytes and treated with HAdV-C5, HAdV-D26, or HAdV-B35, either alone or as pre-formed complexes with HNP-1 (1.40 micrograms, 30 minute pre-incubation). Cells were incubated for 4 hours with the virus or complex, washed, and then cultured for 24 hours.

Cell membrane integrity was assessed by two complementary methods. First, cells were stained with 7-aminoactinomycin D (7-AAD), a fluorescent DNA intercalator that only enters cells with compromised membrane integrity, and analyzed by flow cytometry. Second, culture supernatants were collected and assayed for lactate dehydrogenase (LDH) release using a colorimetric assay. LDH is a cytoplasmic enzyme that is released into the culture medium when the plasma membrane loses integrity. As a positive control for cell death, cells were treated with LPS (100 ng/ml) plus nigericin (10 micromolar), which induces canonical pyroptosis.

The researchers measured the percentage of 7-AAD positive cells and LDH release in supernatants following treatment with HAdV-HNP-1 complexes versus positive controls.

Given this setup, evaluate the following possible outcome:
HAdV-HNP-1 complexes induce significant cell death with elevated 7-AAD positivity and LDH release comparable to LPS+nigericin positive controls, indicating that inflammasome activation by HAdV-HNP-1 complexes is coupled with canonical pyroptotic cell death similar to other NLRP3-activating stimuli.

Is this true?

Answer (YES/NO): NO